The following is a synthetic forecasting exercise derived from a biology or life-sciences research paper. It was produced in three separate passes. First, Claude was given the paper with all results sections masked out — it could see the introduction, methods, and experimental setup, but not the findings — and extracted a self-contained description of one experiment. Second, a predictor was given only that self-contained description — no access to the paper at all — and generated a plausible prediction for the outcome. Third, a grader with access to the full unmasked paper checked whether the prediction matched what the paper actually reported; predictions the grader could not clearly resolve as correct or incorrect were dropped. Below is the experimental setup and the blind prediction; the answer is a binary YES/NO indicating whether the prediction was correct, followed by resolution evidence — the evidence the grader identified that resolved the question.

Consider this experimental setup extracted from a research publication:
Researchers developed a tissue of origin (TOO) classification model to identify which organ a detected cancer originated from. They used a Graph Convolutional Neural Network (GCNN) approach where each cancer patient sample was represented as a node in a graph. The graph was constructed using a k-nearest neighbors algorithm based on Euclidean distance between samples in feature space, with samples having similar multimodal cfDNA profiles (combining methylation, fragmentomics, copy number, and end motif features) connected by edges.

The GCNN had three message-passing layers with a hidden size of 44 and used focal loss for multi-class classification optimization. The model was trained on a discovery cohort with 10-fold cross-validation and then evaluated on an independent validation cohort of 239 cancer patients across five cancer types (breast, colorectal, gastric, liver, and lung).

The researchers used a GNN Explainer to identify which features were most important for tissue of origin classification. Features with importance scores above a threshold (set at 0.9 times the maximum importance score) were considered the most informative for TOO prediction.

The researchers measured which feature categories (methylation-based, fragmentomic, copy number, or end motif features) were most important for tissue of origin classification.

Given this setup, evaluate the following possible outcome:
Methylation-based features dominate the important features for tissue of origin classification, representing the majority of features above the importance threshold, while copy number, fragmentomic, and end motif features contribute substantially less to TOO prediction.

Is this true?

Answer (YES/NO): NO